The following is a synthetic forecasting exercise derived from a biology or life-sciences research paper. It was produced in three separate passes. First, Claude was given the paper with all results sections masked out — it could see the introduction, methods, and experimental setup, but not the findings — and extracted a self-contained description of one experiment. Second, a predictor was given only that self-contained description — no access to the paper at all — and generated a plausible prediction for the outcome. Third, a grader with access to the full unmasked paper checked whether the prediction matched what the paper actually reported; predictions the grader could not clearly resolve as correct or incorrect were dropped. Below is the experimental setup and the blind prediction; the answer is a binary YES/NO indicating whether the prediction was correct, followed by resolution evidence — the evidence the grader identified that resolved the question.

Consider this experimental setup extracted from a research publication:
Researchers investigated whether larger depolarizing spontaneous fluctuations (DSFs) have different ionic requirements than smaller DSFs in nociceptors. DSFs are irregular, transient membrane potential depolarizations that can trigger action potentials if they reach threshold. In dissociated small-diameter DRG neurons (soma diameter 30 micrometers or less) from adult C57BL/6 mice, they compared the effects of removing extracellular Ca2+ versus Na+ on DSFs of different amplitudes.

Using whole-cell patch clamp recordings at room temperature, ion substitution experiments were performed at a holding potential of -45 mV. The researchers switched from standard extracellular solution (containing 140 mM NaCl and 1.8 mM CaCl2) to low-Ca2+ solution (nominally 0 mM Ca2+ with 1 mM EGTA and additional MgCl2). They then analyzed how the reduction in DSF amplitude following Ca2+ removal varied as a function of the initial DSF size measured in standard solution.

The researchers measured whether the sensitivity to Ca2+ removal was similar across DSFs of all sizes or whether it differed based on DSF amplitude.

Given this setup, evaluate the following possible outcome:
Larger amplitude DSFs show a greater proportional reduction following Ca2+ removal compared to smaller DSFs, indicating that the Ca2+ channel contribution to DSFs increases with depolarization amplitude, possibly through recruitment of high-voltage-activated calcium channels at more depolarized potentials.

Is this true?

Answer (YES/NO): NO